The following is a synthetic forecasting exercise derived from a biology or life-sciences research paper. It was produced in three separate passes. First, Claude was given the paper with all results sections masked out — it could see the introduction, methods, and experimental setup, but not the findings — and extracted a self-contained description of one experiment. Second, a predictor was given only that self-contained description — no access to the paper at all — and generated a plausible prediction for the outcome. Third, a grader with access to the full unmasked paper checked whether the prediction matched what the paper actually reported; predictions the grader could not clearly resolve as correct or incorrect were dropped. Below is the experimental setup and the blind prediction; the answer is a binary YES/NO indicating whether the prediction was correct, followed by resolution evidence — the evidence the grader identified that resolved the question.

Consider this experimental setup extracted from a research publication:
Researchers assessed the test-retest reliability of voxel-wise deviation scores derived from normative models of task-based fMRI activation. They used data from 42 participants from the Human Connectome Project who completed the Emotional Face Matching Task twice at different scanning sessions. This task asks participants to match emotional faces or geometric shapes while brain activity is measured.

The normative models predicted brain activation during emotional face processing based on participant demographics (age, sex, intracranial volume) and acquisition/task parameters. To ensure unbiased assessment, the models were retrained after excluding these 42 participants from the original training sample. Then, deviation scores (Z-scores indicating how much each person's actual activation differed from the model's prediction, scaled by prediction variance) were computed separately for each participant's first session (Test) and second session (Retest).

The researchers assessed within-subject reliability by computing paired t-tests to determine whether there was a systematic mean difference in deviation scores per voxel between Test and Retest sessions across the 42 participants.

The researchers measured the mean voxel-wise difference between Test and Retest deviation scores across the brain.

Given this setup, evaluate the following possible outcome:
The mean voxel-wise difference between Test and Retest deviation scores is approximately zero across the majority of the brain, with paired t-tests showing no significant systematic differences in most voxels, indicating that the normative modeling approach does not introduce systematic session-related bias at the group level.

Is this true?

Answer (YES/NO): YES